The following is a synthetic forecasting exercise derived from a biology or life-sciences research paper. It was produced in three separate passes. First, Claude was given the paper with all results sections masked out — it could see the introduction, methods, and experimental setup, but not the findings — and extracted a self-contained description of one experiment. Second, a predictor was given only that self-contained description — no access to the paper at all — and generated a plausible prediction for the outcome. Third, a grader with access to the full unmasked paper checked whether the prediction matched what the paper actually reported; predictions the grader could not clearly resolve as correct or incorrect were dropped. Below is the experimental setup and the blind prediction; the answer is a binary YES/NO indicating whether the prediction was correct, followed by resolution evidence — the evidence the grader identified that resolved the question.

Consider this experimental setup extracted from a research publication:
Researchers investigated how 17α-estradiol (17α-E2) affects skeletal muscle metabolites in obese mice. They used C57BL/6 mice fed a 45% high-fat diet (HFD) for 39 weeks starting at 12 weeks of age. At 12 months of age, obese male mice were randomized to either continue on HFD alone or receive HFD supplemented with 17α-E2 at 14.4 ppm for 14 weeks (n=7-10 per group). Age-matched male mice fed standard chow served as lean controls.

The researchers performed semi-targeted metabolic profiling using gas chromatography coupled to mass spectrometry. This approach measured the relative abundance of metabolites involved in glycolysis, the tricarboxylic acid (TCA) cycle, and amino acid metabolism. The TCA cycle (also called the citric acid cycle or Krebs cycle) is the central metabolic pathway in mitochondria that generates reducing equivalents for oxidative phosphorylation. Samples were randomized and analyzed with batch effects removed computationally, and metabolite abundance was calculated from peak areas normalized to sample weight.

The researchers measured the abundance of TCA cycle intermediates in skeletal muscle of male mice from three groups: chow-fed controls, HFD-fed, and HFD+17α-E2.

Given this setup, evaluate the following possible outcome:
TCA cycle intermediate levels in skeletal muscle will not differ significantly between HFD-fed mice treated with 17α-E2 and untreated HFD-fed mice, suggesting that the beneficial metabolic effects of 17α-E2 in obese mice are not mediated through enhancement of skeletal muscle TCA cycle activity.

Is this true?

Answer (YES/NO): NO